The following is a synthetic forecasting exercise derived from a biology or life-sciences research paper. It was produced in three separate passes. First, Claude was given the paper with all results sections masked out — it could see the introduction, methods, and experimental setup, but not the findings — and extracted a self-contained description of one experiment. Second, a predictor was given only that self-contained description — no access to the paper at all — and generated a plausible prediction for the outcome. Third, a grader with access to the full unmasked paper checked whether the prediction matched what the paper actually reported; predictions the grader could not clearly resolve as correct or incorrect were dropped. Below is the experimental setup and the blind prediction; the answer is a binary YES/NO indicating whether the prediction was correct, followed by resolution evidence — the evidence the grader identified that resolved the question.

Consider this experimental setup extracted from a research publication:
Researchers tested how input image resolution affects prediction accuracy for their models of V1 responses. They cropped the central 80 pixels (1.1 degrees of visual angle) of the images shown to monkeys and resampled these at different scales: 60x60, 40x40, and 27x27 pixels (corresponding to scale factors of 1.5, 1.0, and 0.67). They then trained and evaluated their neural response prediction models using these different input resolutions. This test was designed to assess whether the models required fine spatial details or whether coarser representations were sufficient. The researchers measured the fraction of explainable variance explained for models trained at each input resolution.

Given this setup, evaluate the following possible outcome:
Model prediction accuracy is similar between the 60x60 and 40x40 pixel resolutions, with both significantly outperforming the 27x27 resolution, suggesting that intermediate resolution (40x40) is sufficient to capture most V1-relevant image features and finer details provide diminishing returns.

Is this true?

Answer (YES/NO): NO